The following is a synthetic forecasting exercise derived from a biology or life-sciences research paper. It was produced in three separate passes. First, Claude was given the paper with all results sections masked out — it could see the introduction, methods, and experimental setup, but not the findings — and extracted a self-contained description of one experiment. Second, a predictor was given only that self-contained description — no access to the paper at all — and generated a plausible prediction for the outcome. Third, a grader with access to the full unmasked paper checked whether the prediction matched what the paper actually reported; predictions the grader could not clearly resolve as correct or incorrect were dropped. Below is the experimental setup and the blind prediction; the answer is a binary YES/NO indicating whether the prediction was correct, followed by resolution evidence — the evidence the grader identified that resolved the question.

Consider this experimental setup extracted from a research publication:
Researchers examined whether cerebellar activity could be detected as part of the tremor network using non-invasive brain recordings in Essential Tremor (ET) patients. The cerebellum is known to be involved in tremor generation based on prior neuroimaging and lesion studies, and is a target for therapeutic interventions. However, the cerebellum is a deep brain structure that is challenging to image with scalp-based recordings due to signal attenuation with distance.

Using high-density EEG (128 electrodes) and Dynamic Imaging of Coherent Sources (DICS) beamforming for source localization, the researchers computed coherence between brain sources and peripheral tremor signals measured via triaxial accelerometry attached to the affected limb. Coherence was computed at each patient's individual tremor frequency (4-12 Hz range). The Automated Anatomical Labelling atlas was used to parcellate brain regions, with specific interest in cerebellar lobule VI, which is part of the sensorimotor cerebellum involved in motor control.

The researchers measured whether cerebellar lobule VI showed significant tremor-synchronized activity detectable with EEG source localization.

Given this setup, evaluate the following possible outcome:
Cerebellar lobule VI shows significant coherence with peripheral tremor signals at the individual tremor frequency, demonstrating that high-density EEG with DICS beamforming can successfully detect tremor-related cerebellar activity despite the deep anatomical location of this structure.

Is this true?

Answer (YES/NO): NO